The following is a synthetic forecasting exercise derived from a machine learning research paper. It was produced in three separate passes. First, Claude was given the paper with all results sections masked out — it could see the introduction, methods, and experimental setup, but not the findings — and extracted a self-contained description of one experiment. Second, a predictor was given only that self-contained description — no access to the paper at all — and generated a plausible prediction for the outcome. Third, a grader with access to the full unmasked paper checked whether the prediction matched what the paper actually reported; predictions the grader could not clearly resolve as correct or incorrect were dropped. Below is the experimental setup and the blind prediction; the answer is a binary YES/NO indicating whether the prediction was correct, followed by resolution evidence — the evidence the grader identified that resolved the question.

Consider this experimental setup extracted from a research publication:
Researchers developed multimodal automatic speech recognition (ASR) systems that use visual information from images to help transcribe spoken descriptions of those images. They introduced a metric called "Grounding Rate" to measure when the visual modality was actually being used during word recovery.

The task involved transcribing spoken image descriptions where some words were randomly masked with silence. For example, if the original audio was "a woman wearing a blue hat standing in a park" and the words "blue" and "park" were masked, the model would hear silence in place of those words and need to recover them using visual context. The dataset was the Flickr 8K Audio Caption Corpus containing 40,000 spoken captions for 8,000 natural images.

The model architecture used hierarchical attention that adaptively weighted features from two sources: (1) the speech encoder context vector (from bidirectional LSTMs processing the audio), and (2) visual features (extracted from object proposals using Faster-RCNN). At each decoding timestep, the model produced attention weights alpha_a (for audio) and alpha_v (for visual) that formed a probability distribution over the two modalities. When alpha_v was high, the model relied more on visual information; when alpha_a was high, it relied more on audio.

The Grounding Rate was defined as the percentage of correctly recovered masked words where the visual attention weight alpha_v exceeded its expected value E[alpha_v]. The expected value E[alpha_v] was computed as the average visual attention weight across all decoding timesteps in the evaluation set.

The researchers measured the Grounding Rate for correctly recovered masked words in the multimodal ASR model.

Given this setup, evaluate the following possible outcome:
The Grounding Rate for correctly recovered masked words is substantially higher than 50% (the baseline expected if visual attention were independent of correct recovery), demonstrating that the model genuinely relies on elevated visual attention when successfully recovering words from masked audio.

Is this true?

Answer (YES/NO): YES